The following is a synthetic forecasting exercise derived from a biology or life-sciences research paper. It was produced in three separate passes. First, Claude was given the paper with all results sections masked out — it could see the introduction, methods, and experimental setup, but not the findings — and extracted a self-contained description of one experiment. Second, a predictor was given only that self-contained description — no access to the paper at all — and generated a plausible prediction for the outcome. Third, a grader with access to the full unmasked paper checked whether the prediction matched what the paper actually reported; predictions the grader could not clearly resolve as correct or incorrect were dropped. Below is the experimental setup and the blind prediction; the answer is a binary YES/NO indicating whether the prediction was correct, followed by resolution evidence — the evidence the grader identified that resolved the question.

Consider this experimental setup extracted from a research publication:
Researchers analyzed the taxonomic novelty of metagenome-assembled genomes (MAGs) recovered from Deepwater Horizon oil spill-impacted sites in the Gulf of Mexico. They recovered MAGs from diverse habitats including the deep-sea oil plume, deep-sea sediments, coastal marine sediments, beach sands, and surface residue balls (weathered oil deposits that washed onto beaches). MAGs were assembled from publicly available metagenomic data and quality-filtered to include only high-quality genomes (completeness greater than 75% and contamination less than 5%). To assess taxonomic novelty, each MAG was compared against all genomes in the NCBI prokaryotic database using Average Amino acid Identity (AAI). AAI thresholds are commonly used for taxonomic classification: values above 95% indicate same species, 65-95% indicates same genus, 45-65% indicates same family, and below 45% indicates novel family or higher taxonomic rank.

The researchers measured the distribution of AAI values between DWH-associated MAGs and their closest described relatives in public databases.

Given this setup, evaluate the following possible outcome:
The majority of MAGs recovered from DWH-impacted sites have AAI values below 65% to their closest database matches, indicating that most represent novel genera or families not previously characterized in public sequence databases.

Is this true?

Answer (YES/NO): YES